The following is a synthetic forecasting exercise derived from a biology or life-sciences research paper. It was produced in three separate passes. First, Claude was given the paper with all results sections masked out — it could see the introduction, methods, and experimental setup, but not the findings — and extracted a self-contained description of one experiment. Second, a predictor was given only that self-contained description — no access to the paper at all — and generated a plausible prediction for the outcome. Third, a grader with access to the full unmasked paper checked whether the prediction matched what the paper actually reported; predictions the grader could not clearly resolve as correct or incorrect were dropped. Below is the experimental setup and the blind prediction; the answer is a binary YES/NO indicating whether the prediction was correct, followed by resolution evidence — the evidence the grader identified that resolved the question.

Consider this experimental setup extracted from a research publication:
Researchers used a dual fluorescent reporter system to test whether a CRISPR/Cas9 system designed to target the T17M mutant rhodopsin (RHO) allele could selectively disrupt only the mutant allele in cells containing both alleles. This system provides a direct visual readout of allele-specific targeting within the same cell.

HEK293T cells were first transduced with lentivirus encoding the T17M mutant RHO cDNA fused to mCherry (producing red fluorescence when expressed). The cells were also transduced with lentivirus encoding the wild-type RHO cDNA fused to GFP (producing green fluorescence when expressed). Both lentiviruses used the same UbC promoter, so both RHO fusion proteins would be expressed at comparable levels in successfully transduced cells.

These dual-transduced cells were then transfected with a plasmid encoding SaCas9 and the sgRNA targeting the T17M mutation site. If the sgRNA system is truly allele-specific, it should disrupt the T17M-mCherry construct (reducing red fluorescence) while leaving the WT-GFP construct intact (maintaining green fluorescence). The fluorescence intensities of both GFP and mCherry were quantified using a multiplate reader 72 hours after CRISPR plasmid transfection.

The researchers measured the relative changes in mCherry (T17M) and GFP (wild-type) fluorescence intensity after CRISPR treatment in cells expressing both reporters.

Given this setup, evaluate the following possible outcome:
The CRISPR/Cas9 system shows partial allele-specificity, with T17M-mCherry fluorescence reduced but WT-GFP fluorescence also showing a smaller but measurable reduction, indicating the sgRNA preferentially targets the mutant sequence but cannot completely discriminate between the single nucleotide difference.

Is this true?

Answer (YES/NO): NO